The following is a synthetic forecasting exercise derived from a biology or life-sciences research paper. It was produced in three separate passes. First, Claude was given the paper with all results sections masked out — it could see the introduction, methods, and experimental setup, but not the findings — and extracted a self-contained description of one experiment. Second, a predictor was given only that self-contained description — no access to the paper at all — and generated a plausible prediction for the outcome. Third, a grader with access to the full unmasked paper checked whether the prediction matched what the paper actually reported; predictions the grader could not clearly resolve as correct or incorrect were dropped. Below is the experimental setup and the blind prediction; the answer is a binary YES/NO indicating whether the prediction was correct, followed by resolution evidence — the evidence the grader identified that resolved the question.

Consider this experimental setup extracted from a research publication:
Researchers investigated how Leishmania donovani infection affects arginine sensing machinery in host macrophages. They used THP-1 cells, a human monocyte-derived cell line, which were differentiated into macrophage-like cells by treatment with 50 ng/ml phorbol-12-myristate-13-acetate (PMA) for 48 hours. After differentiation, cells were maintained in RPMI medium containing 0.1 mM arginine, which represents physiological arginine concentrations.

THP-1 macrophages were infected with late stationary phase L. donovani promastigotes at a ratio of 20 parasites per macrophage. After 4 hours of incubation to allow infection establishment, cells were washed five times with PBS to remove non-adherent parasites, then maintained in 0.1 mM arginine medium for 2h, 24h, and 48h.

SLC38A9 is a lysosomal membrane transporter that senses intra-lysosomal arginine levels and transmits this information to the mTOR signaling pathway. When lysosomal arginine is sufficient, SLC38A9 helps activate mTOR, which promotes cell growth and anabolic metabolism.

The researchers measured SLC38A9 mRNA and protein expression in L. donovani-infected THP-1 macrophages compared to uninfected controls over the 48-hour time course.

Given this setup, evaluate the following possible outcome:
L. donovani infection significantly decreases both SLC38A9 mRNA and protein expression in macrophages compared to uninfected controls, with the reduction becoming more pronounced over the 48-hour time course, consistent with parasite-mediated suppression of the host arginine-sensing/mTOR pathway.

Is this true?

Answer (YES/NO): NO